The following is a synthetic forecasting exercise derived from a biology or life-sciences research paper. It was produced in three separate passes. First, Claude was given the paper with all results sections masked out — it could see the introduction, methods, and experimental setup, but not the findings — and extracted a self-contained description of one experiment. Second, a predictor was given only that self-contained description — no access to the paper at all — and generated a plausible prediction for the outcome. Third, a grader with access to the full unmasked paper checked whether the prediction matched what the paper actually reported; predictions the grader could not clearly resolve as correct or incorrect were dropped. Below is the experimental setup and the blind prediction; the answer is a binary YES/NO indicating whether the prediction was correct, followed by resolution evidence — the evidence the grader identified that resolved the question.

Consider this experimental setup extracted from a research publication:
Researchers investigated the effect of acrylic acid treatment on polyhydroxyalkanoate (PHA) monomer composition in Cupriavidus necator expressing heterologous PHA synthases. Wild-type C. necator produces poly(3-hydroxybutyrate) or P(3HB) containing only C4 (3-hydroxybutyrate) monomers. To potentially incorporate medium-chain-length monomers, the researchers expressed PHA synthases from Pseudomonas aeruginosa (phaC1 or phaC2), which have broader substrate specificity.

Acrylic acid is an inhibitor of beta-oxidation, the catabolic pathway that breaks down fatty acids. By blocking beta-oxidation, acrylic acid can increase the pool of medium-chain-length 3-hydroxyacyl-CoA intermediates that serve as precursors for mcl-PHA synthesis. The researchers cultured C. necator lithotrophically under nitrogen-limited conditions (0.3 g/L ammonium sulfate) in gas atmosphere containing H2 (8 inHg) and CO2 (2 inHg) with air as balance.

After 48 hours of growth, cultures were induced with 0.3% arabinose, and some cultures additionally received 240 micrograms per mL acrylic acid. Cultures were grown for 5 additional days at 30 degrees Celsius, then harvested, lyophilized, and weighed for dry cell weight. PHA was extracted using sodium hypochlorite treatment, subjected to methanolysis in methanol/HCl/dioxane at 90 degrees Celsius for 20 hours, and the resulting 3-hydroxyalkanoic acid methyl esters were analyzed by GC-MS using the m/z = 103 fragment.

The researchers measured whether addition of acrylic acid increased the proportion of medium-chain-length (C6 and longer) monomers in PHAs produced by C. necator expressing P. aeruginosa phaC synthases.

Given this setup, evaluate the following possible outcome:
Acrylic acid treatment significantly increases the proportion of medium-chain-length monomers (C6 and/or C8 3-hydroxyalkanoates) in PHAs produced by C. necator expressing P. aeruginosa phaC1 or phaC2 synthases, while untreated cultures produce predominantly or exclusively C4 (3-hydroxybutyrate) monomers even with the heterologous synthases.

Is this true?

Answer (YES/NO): NO